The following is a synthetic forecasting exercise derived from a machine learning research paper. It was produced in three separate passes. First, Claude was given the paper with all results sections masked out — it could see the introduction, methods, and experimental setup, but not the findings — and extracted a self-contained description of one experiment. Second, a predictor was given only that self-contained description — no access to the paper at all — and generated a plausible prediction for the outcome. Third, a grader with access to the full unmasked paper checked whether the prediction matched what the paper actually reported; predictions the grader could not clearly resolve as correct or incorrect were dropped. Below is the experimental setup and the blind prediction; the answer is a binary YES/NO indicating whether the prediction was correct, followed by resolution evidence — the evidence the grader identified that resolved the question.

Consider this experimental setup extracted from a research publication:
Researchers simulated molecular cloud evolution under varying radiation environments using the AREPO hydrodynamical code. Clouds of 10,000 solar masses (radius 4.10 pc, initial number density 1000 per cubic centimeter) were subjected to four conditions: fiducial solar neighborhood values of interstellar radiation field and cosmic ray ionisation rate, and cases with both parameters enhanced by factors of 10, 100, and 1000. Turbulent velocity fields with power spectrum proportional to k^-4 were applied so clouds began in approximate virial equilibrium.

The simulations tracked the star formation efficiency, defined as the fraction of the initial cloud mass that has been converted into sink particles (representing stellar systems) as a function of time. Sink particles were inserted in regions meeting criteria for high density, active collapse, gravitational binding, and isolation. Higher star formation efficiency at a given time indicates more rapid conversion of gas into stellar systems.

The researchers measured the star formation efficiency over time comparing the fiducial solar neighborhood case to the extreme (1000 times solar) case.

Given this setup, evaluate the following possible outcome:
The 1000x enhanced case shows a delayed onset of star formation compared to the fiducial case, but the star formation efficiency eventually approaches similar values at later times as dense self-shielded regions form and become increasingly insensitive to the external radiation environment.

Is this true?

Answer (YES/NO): NO